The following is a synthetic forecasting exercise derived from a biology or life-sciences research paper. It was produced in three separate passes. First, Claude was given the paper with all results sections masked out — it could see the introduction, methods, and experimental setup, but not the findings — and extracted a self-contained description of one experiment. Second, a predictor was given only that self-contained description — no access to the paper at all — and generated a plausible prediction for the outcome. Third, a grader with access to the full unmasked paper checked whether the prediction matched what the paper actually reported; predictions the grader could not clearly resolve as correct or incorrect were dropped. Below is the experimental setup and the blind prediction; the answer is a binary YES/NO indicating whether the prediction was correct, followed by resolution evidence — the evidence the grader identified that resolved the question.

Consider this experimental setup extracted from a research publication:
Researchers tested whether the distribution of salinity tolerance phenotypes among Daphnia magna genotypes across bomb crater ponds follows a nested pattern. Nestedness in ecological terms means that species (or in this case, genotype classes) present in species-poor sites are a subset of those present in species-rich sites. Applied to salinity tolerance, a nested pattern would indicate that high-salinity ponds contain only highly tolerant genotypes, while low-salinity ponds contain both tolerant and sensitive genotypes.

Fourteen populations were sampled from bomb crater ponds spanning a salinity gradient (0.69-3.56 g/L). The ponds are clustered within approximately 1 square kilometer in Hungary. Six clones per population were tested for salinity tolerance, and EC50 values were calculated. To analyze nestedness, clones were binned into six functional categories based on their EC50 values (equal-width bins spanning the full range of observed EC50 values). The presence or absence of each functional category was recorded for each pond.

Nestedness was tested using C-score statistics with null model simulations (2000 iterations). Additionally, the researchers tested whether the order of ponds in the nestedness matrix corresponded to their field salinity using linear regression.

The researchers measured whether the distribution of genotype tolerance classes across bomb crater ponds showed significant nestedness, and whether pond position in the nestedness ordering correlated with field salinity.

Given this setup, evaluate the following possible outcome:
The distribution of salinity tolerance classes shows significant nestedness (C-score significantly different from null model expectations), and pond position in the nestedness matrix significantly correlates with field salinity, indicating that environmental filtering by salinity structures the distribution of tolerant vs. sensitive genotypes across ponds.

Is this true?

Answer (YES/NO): NO